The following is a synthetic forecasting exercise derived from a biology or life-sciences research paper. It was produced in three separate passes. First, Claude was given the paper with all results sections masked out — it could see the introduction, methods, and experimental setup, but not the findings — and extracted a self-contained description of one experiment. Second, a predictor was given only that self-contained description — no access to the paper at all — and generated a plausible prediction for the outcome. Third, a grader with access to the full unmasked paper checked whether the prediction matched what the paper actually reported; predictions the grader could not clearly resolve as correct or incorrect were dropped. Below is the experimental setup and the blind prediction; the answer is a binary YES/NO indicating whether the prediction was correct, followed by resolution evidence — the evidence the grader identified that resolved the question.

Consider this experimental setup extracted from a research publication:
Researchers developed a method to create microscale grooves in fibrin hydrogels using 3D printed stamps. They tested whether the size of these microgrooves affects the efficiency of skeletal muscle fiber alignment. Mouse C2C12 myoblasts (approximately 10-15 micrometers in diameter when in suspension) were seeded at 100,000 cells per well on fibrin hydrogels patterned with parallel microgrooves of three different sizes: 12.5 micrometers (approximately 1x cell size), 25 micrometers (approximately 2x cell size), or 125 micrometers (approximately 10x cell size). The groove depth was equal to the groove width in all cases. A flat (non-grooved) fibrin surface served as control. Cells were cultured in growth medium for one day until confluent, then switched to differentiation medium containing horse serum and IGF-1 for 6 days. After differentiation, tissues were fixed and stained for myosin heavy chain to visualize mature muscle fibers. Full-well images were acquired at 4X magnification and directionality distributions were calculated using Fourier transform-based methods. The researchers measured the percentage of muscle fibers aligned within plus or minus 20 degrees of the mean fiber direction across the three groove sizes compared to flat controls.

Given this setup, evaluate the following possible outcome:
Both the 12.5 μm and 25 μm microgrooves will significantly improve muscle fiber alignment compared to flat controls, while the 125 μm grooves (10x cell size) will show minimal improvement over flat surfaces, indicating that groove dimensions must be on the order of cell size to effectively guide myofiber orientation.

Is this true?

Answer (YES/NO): NO